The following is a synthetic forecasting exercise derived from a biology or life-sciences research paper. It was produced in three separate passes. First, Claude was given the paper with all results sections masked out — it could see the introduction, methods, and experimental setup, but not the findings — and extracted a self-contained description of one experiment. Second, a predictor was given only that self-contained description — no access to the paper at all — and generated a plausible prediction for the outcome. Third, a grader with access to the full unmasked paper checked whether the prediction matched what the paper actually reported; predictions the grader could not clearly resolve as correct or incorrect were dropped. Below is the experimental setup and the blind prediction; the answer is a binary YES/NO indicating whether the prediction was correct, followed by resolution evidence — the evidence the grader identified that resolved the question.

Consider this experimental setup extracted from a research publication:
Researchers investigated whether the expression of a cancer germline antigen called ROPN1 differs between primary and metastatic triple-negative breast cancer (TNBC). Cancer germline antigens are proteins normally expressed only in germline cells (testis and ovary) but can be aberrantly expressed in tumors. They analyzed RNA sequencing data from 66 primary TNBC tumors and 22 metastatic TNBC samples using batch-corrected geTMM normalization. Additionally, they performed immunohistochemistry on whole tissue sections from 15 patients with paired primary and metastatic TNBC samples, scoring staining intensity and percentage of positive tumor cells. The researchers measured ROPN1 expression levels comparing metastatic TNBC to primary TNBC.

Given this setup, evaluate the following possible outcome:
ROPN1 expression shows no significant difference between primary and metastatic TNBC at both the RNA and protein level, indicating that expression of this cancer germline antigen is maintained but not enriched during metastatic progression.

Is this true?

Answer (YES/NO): YES